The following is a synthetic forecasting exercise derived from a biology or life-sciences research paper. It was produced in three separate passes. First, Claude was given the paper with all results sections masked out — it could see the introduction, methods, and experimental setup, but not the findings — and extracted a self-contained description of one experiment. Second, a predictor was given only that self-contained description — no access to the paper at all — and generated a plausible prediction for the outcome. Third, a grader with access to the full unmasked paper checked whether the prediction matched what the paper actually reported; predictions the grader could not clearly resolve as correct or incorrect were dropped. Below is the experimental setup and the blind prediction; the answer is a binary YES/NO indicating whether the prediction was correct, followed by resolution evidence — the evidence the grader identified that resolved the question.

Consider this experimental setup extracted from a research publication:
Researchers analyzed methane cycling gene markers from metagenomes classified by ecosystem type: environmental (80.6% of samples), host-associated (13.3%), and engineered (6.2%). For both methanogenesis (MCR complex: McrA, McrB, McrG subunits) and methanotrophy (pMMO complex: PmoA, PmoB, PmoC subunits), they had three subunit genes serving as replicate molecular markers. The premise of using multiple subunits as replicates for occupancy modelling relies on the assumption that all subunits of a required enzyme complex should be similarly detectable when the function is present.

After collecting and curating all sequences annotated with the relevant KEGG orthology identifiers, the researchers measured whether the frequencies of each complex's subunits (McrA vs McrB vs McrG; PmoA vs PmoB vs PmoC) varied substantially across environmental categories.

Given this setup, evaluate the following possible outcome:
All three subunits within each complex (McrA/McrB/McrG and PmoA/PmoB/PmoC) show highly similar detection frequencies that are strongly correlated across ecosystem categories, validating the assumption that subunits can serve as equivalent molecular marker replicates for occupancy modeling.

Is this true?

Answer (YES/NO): NO